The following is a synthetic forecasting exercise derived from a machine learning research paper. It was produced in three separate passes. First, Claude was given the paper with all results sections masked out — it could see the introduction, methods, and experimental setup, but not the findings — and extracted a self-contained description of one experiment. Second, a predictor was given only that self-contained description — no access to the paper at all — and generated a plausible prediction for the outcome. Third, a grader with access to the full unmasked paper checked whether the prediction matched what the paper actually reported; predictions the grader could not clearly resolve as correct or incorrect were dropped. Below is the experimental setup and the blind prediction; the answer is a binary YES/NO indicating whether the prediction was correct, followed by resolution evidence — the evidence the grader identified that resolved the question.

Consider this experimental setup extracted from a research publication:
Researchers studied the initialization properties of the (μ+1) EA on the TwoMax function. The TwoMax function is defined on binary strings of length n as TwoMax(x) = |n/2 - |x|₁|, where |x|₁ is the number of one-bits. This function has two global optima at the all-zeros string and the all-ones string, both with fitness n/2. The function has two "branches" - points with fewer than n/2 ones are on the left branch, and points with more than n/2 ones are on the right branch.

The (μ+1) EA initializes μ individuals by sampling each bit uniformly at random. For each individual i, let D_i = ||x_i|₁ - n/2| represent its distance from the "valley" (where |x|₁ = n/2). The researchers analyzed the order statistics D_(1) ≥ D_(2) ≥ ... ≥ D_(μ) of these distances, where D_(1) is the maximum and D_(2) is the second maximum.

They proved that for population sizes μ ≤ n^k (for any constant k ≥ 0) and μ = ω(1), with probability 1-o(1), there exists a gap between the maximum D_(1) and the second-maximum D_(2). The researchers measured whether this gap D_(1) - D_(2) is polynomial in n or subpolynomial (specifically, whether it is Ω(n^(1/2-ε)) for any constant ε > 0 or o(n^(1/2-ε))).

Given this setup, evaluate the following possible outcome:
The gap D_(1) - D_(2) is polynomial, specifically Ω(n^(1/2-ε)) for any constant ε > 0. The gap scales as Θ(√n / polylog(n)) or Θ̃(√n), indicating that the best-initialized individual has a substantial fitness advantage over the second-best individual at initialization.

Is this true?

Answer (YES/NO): YES